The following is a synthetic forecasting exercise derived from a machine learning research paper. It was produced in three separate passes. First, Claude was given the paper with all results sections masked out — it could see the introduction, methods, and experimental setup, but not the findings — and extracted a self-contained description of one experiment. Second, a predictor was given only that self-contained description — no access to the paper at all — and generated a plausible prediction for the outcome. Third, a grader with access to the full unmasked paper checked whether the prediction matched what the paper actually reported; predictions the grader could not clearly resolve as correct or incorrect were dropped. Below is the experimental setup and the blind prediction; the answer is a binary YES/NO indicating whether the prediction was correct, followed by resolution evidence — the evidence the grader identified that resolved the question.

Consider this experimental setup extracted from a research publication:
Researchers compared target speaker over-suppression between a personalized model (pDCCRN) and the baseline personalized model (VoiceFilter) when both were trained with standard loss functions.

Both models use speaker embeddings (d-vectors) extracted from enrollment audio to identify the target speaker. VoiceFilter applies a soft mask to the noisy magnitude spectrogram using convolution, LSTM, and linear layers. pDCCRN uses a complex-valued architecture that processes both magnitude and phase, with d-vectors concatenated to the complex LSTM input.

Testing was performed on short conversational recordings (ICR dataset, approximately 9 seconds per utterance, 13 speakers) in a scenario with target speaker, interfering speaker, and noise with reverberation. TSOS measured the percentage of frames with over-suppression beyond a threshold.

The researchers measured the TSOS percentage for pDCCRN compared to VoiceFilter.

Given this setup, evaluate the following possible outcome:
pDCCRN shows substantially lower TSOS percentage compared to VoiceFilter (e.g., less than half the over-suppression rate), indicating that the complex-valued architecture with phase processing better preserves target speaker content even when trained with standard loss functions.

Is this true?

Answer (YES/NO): NO